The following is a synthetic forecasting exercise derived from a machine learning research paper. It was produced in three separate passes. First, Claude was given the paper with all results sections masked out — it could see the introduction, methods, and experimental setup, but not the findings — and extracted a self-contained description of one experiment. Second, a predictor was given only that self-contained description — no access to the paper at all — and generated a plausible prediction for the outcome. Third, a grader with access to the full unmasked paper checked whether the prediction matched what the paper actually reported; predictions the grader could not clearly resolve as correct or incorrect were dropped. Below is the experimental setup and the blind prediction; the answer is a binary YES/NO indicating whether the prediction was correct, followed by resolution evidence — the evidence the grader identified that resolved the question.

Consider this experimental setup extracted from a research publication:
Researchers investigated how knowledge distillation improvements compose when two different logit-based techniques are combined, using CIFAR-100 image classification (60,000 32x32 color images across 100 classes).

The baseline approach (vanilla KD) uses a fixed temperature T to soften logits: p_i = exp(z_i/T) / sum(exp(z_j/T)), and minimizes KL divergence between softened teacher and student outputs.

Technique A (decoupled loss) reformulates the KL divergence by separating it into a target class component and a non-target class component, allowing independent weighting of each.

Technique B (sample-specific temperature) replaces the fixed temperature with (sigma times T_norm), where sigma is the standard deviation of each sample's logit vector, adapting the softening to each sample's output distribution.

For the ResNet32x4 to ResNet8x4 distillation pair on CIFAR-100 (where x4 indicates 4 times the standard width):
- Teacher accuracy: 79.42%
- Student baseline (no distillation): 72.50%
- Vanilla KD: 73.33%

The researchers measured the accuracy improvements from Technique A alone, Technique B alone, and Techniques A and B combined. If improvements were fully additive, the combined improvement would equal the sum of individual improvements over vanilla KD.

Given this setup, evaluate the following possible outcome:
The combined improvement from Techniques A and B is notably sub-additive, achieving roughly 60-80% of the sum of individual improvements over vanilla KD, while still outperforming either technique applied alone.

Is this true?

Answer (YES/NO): YES